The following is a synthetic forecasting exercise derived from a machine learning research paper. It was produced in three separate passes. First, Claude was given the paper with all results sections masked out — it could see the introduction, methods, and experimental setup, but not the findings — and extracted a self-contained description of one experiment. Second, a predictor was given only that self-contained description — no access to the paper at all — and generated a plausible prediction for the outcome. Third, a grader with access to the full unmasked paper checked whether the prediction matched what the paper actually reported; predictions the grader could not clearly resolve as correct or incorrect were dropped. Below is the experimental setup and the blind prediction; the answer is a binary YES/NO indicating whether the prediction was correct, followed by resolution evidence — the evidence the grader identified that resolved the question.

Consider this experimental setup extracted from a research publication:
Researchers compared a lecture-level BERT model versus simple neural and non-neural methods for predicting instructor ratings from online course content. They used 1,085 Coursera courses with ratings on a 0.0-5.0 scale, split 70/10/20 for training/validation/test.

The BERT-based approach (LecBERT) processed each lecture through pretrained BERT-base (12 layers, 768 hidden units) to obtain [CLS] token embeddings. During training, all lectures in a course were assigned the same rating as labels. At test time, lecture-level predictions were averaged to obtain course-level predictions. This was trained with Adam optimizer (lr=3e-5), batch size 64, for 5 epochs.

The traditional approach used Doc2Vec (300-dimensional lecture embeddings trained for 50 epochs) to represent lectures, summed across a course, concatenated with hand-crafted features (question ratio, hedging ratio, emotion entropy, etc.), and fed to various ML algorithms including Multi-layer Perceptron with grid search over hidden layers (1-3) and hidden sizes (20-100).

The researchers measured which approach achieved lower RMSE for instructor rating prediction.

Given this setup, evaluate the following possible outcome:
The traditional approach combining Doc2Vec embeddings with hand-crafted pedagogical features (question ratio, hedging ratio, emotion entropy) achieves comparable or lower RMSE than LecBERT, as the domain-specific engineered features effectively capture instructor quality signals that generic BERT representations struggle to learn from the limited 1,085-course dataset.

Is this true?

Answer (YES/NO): NO